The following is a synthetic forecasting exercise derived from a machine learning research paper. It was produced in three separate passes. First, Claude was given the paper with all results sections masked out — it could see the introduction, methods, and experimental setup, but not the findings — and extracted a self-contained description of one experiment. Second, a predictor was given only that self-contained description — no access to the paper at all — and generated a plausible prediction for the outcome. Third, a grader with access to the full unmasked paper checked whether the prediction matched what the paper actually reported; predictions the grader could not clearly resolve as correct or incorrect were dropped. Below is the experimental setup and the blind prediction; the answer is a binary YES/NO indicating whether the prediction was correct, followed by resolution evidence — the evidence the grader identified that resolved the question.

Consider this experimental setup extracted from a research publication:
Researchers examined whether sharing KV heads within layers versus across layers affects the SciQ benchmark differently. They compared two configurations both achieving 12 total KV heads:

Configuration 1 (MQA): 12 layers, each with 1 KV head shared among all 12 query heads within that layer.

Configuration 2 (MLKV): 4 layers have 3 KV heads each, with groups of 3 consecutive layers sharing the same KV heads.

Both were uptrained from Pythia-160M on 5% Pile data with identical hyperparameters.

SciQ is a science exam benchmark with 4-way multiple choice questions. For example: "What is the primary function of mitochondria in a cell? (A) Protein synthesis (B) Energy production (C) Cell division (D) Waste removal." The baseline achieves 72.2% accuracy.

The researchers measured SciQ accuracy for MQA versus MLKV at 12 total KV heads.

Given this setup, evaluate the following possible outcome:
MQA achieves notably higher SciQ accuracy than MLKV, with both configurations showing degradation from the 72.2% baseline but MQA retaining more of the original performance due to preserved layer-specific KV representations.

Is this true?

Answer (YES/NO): NO